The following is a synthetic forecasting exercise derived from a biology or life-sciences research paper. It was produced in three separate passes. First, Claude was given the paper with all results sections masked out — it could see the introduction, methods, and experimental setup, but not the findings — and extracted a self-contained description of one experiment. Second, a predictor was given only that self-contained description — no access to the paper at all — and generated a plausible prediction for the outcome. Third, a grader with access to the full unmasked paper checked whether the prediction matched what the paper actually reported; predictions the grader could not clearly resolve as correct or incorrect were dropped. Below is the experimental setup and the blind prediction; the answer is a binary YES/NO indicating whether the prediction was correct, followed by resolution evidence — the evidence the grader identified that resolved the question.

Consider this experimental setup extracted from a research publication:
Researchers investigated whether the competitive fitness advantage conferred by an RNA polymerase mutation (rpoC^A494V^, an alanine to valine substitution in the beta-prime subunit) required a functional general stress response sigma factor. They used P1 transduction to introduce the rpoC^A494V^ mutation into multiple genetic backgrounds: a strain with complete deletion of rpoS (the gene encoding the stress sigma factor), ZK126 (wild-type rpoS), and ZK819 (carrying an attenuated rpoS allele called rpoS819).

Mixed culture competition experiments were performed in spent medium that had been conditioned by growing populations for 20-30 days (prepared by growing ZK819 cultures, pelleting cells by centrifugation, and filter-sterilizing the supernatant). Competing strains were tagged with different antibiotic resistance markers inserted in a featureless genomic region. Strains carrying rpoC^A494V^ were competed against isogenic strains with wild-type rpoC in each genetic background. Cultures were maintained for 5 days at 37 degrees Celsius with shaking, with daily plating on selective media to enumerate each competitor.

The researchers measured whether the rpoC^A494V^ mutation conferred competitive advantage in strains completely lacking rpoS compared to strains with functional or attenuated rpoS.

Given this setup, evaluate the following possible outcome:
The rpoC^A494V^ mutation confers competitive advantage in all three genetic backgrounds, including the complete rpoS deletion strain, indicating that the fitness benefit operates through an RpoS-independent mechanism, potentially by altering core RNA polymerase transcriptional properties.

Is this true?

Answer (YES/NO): NO